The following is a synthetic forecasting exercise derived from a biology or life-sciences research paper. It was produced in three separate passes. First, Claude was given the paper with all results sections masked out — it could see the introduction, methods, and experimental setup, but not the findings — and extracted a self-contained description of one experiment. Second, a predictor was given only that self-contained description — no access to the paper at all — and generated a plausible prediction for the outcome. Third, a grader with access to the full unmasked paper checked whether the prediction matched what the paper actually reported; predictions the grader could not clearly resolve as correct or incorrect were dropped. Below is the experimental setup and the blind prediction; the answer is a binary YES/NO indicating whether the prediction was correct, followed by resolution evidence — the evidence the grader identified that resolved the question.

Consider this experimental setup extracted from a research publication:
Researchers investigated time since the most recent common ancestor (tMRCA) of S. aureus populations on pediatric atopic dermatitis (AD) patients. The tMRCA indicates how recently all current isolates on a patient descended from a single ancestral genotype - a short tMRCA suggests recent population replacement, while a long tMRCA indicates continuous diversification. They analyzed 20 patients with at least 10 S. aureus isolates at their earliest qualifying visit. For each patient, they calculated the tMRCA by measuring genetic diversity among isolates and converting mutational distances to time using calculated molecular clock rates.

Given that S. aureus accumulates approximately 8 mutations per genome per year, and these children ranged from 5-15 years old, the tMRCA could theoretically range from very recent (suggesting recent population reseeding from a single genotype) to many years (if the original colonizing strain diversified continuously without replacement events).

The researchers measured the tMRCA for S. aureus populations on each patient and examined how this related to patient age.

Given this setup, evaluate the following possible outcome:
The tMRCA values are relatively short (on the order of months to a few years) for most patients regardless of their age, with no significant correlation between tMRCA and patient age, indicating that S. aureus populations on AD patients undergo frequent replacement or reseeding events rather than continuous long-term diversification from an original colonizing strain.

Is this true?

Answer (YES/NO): YES